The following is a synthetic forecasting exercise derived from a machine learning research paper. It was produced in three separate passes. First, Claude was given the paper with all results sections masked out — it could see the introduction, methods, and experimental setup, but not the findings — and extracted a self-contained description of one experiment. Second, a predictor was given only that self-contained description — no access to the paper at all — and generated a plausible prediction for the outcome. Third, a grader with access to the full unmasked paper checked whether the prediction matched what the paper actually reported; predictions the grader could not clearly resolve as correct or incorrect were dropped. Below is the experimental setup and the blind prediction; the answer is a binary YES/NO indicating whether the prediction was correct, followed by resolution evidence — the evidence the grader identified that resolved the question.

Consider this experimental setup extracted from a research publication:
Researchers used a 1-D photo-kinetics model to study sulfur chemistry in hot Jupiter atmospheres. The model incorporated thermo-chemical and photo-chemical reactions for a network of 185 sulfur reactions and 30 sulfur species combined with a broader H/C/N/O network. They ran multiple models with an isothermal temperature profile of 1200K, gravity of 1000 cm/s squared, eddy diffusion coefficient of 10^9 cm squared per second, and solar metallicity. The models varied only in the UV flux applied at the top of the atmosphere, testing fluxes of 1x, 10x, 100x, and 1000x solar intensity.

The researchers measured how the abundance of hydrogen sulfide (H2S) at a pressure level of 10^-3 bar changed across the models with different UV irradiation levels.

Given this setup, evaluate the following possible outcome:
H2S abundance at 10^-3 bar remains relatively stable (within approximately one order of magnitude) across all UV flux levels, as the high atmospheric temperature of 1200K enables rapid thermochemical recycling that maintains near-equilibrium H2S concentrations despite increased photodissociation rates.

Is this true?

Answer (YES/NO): NO